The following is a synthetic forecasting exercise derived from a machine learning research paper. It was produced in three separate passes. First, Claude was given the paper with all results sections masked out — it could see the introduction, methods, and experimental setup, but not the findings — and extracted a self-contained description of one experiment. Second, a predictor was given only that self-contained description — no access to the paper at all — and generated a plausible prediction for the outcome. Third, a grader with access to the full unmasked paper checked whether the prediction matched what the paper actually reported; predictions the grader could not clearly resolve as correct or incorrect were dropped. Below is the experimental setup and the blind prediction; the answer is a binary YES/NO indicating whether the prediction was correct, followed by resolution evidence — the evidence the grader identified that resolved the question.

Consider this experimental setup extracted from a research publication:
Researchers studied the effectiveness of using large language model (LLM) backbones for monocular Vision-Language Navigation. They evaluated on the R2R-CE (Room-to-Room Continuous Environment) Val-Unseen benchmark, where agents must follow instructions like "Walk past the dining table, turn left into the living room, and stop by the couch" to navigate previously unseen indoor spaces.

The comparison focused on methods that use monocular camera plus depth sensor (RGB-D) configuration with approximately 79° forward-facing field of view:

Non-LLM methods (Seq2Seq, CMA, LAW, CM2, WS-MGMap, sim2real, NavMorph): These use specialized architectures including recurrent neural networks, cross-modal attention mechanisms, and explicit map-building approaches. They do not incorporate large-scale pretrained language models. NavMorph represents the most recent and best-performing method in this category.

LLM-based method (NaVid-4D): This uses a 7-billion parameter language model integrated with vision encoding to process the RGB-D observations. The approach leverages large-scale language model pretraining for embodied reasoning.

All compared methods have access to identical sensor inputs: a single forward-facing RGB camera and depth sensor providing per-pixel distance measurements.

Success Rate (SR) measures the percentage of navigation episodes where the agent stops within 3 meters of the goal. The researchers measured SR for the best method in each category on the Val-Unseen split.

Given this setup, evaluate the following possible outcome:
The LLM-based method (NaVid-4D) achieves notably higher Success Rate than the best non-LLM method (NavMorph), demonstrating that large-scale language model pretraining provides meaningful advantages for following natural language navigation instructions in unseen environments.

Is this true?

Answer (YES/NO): NO